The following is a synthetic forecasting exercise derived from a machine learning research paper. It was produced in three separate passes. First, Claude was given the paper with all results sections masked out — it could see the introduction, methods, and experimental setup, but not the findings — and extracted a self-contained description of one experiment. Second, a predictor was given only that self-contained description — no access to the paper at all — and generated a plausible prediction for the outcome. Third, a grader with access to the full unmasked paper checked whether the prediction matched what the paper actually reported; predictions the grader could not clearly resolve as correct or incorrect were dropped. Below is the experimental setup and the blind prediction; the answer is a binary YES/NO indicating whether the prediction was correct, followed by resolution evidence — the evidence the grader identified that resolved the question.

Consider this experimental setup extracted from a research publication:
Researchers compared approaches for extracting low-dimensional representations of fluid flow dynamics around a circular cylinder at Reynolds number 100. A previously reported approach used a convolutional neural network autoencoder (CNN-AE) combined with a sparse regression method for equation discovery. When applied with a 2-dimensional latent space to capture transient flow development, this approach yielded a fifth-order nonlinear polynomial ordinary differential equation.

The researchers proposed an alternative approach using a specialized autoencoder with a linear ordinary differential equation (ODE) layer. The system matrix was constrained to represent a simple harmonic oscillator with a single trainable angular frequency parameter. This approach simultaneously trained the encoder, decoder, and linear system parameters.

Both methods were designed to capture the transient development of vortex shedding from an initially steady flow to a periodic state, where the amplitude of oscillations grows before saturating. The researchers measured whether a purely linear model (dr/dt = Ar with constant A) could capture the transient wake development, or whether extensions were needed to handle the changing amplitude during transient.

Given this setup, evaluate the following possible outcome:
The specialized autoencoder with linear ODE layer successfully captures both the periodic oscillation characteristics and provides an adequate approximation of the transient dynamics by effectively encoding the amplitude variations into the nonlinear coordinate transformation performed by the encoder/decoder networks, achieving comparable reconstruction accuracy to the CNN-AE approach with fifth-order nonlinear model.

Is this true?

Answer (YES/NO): NO